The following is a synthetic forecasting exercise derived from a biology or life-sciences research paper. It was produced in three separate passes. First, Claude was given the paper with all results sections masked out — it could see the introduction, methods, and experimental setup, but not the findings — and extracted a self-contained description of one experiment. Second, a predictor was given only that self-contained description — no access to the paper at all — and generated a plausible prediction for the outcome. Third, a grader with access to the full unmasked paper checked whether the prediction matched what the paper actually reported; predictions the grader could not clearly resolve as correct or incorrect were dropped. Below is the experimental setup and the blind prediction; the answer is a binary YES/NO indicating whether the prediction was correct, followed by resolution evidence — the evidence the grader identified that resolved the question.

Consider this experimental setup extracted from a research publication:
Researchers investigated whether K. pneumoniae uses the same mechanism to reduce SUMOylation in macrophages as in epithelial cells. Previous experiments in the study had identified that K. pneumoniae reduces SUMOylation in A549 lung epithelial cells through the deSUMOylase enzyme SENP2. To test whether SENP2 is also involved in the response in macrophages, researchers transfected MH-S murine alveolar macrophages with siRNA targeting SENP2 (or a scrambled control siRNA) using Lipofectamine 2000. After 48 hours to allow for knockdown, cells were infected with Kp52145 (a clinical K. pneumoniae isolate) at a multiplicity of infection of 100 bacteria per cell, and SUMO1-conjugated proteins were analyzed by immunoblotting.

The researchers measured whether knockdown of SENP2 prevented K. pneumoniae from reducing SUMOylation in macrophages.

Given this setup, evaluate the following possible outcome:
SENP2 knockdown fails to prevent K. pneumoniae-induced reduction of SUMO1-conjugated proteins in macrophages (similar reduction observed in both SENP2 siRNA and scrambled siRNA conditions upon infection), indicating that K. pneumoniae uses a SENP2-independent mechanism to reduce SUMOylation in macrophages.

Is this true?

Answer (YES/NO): YES